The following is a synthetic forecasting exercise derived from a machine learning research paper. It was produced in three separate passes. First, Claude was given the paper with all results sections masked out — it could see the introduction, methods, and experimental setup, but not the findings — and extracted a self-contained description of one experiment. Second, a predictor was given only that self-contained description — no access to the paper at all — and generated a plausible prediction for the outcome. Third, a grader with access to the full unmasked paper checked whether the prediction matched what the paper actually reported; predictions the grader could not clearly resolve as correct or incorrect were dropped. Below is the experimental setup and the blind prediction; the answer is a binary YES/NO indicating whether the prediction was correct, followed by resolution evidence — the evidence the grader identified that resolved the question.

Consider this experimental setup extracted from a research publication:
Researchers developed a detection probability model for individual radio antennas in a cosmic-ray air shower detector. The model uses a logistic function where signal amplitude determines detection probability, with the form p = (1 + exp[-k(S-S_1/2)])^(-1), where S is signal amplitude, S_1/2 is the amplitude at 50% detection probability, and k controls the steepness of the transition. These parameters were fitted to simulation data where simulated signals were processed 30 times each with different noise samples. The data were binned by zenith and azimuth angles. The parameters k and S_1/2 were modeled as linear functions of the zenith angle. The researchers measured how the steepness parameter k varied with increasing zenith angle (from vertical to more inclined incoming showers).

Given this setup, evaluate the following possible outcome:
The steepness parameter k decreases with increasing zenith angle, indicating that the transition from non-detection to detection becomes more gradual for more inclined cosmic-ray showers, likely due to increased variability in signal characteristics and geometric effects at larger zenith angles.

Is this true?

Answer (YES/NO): YES